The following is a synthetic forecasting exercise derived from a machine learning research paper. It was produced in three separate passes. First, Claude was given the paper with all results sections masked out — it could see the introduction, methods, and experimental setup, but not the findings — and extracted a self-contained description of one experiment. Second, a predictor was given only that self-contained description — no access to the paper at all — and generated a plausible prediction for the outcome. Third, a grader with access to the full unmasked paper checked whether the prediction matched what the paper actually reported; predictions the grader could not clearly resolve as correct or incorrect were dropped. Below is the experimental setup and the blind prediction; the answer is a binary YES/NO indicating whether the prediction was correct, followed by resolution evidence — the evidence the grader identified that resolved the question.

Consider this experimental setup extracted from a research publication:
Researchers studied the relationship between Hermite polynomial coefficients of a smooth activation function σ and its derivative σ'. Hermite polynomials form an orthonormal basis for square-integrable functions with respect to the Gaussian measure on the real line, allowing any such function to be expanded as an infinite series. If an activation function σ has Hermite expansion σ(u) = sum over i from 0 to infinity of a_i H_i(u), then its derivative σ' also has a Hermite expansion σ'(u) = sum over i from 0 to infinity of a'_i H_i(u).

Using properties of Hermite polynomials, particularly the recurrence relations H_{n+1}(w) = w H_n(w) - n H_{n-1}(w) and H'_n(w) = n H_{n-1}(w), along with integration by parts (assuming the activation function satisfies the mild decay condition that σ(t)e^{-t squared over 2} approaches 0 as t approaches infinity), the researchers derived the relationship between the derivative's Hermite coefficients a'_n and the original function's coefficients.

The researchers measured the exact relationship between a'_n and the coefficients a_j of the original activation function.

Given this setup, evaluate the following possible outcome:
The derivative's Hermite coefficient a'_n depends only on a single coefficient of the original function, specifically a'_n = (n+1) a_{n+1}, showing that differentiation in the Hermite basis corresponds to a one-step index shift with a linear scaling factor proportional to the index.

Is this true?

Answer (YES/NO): YES